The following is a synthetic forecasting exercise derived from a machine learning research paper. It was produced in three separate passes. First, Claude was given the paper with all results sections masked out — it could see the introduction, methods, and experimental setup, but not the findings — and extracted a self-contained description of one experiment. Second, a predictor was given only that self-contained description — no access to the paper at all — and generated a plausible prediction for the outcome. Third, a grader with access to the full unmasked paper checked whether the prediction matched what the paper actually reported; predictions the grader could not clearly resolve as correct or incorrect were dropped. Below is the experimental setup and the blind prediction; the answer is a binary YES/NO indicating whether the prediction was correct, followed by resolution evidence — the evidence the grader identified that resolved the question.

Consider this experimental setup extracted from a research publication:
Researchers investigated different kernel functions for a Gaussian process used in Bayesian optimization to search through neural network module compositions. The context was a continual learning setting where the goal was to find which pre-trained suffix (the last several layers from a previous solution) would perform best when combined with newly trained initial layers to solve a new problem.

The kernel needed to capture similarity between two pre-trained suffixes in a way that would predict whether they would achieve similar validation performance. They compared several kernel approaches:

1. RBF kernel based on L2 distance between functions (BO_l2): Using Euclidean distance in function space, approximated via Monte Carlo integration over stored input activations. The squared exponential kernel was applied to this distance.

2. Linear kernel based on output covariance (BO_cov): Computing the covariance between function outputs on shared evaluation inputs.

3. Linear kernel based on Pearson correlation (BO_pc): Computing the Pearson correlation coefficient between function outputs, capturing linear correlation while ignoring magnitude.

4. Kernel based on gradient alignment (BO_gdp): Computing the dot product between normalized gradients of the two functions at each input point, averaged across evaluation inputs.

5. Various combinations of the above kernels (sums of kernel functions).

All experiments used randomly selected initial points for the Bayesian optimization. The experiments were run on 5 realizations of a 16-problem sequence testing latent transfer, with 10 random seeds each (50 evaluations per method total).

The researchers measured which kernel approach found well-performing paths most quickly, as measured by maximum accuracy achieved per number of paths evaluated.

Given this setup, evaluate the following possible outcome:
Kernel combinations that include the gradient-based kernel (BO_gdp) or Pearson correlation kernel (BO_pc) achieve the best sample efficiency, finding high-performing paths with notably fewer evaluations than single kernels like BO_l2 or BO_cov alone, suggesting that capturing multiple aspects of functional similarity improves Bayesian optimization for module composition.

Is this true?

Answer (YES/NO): NO